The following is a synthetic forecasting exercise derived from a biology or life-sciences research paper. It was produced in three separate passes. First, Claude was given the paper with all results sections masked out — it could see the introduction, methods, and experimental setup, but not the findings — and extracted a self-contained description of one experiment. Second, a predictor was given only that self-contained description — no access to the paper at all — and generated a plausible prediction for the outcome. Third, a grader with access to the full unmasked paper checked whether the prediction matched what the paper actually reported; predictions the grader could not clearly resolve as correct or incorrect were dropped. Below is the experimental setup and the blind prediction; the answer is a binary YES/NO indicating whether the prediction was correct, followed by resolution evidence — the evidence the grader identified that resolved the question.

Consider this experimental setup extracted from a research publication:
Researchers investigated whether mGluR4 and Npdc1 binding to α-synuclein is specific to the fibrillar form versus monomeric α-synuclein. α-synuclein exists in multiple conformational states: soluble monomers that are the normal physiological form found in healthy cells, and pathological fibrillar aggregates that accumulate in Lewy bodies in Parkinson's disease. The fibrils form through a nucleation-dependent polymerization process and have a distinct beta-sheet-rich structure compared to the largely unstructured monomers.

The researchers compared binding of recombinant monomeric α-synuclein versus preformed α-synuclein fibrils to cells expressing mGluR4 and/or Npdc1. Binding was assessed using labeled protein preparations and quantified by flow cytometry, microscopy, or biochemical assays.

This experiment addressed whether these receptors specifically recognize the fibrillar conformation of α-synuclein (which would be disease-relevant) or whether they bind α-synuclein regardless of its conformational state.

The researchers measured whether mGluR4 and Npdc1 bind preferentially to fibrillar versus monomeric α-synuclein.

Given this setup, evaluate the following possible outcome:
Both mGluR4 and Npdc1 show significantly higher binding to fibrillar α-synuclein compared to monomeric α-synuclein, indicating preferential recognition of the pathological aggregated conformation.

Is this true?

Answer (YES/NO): YES